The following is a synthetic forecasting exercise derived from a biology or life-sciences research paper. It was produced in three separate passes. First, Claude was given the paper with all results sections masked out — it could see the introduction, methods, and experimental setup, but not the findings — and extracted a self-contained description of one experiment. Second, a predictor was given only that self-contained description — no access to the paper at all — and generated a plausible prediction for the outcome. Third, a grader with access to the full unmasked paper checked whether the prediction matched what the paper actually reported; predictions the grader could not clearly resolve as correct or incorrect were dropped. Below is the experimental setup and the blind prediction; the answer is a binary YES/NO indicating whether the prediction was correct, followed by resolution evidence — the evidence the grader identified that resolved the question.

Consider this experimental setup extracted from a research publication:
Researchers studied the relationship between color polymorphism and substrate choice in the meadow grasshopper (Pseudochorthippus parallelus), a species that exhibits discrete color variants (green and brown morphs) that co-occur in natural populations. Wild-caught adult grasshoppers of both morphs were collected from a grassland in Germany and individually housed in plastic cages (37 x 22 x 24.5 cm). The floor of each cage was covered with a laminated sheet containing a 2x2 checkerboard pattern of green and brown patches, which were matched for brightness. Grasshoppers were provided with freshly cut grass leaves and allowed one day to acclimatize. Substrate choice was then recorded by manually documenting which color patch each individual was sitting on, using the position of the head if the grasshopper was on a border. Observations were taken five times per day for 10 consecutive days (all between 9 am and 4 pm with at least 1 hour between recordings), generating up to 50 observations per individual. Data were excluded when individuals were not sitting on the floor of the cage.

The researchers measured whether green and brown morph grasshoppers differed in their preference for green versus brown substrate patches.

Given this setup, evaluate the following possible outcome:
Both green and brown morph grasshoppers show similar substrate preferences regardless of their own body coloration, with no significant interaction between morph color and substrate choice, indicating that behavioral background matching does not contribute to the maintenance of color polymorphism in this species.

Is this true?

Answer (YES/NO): NO